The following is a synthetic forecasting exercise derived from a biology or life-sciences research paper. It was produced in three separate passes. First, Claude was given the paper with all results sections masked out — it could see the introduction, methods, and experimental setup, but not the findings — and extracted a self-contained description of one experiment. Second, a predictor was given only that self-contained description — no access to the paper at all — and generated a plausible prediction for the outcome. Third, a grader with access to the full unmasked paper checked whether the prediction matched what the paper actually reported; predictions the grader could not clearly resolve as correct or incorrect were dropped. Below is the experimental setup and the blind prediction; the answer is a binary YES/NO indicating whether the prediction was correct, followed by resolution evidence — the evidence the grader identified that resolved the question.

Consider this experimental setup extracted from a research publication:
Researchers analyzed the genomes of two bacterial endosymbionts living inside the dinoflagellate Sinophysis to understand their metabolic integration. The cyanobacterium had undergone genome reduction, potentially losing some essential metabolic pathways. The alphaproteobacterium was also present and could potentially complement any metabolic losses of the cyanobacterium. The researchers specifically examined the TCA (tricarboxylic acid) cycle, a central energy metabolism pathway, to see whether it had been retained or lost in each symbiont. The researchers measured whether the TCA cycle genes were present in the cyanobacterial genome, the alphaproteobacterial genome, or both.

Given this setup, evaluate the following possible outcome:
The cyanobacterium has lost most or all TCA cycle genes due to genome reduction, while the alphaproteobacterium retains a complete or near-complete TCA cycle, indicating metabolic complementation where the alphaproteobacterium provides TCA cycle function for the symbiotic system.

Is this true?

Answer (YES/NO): YES